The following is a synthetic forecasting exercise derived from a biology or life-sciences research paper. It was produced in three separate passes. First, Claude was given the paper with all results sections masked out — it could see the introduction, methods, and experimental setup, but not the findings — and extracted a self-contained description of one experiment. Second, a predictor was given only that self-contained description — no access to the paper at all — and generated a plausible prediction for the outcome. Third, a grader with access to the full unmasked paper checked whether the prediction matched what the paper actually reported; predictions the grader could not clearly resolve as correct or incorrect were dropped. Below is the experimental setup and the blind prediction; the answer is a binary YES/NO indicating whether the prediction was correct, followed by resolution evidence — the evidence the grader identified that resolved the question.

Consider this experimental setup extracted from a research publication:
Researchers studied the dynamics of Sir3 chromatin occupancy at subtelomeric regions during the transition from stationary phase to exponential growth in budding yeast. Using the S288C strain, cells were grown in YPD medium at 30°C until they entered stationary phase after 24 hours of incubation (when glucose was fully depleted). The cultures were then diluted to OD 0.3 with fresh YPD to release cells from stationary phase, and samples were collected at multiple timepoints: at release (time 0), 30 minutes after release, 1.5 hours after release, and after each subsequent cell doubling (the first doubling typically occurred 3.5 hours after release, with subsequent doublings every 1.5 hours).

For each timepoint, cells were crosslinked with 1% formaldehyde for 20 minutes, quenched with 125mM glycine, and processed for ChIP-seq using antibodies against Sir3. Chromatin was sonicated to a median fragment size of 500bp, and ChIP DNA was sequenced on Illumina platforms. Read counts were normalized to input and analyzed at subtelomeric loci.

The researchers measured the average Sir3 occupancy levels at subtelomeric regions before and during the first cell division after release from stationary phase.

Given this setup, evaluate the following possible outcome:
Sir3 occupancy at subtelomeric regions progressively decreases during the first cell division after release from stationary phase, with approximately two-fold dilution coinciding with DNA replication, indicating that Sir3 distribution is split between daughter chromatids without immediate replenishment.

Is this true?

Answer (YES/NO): NO